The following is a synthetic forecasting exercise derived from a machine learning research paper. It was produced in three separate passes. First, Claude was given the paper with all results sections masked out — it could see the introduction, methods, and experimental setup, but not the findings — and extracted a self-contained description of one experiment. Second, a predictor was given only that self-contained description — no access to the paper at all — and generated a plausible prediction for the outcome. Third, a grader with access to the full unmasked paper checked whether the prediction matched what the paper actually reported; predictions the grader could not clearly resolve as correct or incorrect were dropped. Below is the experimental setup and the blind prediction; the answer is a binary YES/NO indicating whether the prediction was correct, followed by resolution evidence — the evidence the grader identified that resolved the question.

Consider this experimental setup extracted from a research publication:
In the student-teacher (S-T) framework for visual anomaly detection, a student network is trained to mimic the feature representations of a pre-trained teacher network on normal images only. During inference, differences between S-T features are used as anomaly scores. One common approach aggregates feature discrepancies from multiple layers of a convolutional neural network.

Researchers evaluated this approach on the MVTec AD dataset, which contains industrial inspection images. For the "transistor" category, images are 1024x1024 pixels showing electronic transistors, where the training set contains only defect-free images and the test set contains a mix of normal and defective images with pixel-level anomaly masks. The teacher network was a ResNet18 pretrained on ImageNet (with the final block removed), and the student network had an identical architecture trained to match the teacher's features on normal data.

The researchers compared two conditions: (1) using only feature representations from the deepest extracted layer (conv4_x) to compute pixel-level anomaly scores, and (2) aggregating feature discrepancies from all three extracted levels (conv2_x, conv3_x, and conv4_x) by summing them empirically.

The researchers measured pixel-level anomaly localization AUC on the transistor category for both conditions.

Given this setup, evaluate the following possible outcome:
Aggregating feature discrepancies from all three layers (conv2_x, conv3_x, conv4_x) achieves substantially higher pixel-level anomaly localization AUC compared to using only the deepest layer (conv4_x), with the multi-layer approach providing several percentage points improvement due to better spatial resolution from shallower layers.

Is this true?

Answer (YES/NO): NO